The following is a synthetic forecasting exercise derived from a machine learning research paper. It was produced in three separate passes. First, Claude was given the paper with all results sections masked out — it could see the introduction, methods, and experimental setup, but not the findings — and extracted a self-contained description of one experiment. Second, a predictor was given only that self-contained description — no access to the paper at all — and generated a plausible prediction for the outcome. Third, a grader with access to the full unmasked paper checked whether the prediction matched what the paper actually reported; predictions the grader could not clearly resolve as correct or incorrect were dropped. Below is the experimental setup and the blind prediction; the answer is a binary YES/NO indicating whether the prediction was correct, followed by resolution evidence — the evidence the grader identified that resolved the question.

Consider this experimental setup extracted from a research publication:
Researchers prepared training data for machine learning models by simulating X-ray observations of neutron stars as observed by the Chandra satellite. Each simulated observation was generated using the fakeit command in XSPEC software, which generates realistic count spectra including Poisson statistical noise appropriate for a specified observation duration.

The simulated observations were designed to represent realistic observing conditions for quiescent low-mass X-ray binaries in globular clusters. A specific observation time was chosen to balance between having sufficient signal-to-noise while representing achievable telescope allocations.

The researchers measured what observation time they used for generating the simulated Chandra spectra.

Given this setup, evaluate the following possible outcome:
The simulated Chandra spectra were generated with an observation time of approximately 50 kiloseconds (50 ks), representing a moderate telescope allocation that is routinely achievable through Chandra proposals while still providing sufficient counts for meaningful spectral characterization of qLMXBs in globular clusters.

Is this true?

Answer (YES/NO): NO